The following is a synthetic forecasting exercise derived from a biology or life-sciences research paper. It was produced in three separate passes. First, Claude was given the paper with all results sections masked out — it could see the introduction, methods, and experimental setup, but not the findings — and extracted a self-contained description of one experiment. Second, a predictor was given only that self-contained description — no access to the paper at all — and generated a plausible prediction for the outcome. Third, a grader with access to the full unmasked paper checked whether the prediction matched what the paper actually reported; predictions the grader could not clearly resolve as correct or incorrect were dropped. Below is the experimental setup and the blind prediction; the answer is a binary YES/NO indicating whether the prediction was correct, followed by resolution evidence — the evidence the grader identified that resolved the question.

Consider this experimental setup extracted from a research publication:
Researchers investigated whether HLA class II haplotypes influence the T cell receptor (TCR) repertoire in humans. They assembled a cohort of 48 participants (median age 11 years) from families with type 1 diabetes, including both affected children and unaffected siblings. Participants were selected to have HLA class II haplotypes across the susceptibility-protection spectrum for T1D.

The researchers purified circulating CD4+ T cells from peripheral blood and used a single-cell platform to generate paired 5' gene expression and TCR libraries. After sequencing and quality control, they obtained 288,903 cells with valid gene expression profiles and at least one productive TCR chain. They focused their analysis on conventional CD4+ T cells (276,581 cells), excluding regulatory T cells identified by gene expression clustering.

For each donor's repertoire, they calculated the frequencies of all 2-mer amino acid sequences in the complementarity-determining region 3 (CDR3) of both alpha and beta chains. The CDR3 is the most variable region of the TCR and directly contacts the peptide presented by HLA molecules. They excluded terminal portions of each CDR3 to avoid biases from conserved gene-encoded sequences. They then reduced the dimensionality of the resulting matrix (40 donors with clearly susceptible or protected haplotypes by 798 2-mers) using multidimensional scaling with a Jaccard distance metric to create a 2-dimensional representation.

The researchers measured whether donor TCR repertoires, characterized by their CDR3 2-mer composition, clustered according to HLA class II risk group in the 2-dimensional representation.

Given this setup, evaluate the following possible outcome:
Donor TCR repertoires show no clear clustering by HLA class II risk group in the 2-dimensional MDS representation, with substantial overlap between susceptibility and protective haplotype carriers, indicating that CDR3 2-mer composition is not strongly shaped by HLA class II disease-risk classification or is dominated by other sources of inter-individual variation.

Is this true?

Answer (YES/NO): NO